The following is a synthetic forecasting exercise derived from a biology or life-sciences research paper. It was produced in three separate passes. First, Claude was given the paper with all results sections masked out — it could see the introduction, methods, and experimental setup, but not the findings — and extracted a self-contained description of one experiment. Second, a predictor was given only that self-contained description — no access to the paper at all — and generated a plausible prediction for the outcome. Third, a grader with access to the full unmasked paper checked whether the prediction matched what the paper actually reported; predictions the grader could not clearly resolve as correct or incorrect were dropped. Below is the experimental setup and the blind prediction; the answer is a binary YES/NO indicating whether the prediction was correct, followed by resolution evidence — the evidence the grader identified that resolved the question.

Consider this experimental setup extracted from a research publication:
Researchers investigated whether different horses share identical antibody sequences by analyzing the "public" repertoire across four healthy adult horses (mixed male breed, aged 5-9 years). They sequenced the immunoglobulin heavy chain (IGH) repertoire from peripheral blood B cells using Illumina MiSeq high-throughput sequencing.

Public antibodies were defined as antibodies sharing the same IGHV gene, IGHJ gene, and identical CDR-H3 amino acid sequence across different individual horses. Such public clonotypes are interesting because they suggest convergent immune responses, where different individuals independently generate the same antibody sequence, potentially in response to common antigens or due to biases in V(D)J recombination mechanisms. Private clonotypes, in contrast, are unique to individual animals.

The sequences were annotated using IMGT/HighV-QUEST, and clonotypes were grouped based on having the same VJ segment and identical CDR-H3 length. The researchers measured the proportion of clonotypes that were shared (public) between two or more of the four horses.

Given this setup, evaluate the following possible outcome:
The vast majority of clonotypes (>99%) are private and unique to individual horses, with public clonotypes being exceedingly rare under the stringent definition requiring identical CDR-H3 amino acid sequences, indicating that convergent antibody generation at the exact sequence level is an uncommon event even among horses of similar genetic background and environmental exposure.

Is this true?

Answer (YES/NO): YES